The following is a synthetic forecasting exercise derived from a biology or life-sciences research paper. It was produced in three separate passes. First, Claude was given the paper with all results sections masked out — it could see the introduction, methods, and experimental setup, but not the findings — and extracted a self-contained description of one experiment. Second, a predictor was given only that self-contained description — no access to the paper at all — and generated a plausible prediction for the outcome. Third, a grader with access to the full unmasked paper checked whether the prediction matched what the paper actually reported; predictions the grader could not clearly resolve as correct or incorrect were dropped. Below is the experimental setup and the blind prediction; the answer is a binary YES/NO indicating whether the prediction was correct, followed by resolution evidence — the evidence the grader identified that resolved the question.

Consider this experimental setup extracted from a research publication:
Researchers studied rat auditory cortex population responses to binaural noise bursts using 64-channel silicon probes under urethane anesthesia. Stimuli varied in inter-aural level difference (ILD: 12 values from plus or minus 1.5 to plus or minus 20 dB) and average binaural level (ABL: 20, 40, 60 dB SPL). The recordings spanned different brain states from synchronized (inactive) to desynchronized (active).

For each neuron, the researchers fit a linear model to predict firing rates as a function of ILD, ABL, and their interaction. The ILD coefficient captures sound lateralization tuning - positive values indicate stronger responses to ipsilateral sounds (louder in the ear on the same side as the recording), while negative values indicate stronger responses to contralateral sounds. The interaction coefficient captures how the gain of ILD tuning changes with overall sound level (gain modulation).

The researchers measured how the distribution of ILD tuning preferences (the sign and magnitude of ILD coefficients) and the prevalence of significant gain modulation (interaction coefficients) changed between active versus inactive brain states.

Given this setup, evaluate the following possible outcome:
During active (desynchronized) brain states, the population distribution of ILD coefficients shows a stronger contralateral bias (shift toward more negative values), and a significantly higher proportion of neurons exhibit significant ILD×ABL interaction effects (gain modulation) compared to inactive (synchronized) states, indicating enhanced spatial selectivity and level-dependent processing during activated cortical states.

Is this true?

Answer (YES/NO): NO